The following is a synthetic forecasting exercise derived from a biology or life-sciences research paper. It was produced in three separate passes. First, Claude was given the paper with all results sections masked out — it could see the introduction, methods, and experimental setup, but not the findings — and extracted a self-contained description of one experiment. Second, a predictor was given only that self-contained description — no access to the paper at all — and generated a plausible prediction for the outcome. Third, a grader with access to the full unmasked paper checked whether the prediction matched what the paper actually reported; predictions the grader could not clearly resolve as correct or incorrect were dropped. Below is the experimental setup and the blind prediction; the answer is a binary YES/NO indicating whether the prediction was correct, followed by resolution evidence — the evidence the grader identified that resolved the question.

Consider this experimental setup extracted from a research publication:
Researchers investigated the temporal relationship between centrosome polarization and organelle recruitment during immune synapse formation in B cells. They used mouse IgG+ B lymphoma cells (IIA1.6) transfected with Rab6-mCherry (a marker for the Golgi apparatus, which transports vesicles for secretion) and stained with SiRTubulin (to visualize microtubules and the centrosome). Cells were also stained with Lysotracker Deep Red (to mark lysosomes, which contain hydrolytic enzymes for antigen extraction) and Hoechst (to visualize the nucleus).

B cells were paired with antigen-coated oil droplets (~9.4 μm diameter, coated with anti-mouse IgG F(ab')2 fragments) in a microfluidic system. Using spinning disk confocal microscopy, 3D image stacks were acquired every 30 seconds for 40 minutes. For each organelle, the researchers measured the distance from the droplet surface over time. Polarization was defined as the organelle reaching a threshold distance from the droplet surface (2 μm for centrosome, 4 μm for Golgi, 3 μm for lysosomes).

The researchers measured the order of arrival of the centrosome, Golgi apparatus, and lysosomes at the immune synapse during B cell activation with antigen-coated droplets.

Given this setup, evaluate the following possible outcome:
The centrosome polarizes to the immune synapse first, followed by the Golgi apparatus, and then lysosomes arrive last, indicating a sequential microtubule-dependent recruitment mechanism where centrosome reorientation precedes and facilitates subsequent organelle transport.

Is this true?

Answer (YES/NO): NO